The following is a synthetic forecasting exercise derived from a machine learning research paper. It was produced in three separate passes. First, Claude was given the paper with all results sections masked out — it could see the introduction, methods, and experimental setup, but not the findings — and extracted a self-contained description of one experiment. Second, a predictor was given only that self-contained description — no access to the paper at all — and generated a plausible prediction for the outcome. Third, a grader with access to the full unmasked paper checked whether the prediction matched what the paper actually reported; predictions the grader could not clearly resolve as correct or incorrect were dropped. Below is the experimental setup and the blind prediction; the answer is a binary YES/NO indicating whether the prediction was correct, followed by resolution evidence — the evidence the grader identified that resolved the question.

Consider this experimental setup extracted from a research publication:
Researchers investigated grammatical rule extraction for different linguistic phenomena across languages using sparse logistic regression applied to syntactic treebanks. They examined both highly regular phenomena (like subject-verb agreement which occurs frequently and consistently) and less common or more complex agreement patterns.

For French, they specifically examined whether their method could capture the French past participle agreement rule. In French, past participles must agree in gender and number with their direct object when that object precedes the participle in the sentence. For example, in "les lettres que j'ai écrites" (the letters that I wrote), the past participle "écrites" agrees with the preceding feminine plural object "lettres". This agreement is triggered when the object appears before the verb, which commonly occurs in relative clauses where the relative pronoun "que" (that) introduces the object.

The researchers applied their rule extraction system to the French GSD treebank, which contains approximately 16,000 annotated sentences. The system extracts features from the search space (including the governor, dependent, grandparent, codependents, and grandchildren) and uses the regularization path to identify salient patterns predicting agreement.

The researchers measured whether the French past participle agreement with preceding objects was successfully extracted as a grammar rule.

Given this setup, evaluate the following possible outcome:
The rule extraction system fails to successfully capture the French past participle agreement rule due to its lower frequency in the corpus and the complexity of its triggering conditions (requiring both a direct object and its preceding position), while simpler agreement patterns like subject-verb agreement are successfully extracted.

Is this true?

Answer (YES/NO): NO